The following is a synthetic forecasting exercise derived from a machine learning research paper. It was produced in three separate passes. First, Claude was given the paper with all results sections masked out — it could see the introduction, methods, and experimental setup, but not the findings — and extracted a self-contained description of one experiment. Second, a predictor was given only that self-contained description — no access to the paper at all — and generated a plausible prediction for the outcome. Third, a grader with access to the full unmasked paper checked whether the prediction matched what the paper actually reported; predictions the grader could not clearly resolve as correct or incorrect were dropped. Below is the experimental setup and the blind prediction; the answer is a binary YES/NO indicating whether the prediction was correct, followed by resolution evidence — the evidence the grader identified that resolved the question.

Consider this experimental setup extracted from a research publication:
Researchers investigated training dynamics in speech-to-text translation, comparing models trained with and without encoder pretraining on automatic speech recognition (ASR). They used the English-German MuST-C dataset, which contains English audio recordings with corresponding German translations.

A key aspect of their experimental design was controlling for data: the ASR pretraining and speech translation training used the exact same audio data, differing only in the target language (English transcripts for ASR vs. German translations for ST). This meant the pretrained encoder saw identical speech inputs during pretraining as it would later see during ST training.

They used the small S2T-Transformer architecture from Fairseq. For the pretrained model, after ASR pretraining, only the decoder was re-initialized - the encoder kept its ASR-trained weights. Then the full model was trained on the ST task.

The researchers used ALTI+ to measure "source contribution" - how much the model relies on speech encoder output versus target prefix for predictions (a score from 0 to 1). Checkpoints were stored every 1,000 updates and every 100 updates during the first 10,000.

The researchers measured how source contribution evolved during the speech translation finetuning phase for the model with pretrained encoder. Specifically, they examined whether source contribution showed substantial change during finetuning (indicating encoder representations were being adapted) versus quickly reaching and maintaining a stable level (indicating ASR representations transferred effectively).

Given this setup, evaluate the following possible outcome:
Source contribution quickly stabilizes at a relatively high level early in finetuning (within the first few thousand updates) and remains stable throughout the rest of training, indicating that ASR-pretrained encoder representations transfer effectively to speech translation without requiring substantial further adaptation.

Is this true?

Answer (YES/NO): YES